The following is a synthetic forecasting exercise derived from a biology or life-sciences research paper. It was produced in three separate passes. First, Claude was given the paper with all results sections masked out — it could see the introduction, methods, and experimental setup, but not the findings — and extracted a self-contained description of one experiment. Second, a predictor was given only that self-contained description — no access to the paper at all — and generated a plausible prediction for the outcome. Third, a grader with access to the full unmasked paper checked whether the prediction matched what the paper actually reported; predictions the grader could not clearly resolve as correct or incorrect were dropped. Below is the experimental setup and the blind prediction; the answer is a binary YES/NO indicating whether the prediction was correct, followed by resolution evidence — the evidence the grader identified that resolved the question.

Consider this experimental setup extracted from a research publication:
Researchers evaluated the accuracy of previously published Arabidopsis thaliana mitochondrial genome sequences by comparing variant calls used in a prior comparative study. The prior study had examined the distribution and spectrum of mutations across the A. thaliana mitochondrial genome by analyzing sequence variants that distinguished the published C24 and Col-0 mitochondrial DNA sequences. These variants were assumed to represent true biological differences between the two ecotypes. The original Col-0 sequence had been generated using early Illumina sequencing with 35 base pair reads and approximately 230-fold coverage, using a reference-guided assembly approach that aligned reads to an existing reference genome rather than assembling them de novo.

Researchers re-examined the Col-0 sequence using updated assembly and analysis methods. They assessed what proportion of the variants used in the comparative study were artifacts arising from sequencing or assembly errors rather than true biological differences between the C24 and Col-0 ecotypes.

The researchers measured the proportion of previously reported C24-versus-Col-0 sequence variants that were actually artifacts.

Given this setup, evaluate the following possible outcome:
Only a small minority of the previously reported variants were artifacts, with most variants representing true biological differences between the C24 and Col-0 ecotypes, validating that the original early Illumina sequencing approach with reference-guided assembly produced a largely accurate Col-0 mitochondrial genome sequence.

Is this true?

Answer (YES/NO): NO